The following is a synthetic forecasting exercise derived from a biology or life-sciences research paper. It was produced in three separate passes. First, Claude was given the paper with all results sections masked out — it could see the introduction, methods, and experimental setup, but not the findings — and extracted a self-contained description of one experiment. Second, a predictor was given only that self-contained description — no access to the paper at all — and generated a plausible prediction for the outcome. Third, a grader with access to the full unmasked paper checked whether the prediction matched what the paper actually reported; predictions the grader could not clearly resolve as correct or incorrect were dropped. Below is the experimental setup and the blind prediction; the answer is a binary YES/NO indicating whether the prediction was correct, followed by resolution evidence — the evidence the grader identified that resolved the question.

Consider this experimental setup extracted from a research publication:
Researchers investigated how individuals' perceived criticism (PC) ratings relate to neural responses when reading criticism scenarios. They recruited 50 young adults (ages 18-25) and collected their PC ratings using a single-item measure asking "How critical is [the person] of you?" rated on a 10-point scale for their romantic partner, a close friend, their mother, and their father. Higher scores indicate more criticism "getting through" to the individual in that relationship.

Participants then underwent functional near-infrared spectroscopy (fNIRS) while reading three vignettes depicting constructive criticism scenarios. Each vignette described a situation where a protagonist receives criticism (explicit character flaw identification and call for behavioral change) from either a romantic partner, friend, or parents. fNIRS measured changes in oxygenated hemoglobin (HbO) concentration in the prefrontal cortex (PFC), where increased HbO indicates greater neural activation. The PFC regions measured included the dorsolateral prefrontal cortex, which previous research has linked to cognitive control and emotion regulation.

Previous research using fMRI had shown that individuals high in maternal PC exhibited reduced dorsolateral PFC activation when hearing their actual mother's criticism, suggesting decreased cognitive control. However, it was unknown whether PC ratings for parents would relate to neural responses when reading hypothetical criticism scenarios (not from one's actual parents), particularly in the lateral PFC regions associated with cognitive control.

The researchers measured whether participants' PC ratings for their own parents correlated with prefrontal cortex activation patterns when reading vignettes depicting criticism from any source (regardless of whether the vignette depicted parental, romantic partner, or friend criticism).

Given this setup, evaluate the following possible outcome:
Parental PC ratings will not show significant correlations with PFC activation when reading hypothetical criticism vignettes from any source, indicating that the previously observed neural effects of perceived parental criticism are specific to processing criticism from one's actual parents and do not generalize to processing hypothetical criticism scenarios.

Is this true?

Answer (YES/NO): NO